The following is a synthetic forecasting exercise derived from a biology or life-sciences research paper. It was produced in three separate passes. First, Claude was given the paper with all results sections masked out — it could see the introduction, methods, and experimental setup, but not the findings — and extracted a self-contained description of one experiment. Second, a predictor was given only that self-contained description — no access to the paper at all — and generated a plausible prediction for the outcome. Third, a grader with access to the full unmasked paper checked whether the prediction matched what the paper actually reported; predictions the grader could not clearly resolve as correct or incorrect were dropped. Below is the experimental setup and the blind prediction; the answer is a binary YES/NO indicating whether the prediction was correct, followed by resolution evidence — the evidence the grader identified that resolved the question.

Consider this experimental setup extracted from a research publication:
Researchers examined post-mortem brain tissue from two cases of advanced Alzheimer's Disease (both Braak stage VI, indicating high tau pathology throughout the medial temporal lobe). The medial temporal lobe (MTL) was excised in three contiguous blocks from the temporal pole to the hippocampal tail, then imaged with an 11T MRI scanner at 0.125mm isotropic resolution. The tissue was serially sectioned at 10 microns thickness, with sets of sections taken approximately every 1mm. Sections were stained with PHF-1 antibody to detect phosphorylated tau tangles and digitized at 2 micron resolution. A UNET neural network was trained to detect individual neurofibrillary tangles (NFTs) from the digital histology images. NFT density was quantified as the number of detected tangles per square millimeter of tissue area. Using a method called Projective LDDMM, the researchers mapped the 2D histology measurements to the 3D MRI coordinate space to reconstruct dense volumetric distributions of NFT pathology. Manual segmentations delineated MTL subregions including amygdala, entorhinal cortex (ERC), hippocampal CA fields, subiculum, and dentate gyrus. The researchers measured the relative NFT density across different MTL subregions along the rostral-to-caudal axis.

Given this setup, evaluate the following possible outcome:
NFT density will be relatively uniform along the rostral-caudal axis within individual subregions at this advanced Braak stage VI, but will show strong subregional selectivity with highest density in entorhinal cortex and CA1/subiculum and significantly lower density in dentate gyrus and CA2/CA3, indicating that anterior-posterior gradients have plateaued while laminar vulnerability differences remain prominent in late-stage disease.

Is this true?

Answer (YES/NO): NO